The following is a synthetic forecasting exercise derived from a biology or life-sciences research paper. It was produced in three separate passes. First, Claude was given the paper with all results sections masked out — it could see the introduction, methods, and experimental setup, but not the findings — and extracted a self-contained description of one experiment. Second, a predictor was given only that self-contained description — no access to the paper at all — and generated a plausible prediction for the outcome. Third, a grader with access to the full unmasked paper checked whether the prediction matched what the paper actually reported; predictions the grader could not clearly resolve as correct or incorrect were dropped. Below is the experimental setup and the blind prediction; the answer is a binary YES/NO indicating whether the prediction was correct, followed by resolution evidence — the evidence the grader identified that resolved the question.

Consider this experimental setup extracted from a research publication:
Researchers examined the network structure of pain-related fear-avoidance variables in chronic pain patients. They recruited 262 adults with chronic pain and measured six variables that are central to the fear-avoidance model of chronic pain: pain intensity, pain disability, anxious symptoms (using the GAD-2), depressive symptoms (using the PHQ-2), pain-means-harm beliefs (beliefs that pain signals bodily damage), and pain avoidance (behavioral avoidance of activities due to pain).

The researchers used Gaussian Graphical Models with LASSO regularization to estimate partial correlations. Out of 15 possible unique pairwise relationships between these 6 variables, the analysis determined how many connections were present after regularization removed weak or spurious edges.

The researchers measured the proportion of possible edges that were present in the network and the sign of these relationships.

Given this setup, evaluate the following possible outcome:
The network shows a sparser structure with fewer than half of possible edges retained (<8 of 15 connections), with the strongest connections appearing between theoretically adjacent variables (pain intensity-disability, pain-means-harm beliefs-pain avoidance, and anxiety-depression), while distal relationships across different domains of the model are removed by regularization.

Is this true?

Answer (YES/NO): NO